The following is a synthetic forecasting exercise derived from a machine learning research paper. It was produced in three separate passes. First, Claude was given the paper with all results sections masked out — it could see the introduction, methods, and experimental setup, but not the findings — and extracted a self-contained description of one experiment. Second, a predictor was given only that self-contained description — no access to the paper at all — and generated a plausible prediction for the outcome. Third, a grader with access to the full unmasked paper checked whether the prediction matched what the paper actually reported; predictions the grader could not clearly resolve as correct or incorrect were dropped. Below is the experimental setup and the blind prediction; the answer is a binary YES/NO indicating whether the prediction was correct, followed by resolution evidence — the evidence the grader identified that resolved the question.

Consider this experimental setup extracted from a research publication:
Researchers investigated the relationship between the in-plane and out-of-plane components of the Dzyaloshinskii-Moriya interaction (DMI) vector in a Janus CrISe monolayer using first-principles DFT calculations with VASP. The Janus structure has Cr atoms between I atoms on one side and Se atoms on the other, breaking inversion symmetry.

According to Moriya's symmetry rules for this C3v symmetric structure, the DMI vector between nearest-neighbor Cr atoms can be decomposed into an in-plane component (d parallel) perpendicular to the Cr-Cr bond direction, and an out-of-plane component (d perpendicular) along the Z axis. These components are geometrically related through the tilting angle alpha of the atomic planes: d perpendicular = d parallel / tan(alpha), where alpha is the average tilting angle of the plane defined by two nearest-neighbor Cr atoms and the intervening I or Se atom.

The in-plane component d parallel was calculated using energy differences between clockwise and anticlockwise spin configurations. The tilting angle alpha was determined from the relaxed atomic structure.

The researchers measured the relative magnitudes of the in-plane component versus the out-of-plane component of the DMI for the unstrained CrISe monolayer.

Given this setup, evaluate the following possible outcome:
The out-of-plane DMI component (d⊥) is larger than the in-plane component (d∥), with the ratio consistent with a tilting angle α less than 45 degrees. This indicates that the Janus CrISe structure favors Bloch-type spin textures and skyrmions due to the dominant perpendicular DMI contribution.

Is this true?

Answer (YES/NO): NO